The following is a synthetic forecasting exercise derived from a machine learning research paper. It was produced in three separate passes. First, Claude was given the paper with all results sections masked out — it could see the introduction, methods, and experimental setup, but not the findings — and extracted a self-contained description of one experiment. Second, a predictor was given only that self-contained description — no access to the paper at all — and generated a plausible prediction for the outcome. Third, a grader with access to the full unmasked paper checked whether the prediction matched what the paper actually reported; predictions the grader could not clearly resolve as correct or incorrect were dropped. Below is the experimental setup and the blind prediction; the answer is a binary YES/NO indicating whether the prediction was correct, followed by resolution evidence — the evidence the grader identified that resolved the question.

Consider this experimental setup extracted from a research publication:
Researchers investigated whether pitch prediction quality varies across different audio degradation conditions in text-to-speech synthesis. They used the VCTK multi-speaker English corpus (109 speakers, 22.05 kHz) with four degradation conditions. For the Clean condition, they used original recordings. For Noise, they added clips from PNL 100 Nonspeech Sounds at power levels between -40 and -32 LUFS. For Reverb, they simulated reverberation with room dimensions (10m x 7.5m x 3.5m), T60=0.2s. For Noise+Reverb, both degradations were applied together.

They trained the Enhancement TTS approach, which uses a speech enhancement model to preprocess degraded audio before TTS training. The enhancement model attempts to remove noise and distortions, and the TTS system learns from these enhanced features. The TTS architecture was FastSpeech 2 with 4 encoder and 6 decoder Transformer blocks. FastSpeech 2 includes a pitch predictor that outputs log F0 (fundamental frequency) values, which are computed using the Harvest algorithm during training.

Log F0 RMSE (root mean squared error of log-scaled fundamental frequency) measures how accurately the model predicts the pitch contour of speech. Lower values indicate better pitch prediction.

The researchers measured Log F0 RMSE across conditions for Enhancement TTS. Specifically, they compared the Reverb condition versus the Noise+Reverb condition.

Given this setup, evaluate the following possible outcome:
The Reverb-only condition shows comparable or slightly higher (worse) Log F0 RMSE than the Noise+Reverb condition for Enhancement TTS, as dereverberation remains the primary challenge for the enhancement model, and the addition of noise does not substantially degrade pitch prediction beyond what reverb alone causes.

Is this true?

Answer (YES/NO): YES